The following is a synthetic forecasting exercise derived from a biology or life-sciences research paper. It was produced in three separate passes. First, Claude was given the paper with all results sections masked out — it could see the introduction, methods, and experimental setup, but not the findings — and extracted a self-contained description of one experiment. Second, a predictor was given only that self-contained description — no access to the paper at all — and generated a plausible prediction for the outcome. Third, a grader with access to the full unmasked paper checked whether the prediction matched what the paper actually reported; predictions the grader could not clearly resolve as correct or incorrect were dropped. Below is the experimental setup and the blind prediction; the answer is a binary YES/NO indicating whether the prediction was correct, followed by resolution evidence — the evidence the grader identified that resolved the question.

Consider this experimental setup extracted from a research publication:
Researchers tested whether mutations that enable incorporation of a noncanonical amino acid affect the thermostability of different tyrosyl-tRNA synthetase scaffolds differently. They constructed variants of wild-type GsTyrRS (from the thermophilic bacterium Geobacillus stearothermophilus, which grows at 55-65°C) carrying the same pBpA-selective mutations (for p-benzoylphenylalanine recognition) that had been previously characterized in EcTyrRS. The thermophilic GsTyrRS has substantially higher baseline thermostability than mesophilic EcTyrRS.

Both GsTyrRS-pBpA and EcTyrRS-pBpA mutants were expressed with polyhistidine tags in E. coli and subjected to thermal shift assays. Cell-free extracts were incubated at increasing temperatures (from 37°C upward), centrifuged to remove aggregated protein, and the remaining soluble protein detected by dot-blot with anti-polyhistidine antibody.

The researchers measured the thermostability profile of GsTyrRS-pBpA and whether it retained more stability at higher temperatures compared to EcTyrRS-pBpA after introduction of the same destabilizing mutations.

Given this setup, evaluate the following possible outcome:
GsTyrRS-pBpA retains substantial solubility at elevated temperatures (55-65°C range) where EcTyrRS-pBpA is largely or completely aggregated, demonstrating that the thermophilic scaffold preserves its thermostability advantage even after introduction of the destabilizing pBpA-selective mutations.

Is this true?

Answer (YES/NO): NO